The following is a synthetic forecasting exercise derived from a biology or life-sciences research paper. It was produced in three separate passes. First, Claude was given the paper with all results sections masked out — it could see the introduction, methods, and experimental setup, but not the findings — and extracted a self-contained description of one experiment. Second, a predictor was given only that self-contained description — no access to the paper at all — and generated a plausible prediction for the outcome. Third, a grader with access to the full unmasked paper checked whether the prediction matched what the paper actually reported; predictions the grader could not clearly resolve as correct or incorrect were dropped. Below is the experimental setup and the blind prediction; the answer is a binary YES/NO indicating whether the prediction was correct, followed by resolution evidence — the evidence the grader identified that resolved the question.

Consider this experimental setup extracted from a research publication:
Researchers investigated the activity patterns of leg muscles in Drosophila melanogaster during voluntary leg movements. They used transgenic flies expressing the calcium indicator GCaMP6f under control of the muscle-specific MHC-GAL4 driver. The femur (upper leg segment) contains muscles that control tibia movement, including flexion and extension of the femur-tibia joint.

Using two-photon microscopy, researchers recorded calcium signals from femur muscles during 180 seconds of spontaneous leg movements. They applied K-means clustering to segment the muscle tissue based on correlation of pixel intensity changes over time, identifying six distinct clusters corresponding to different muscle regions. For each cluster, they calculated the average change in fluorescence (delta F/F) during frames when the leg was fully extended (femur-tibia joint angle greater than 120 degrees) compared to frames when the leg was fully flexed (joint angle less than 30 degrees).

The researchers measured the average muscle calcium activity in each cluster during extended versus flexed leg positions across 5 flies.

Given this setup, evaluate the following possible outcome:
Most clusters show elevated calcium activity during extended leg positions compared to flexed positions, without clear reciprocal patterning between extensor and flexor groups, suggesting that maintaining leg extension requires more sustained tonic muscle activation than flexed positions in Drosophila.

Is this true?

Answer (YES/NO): NO